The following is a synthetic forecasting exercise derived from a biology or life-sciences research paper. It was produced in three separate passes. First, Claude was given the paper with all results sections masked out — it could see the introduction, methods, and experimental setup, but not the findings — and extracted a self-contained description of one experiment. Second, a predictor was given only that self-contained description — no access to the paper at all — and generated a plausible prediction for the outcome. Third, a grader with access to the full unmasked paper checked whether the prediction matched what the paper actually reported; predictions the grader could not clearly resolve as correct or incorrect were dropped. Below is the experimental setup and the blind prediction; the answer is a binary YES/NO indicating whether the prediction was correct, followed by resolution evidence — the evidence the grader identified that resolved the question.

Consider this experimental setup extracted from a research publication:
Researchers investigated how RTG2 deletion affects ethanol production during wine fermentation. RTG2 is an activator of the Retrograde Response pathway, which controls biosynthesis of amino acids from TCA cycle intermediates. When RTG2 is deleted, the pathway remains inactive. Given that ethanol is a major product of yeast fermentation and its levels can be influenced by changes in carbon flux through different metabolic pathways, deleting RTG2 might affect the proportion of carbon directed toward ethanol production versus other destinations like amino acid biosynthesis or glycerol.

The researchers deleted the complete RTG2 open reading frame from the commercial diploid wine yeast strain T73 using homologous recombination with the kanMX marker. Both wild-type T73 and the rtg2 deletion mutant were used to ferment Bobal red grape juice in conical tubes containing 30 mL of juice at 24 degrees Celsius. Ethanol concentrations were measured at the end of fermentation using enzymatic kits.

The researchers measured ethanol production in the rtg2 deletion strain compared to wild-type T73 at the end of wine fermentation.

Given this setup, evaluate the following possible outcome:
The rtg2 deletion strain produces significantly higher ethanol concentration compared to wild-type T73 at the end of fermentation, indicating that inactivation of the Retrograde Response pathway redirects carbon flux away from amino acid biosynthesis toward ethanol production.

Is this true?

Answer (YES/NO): NO